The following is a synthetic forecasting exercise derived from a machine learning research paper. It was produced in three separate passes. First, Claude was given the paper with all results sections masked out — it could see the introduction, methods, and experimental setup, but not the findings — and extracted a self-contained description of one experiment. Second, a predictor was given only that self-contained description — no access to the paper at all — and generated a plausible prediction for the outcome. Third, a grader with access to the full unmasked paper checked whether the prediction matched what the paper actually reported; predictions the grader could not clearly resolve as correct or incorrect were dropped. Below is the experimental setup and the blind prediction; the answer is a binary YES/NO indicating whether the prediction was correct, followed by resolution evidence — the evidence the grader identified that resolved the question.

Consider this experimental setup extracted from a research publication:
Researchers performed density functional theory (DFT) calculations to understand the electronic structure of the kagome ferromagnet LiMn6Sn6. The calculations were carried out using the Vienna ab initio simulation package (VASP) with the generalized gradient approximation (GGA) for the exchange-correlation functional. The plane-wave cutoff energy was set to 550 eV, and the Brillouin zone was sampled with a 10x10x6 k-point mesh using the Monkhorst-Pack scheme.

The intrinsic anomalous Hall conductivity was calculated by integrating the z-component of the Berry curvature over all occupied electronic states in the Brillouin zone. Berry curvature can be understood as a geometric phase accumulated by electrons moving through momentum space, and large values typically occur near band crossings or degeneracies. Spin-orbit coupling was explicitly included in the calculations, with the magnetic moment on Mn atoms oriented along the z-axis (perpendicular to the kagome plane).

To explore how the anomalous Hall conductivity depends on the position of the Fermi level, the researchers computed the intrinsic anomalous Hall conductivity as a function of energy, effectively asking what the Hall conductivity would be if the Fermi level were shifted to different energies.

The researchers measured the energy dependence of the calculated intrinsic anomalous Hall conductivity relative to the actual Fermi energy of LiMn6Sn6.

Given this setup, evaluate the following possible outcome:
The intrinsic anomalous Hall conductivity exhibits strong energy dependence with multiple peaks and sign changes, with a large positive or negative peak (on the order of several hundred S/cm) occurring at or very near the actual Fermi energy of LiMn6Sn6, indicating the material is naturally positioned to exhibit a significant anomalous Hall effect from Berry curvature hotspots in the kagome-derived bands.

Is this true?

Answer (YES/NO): YES